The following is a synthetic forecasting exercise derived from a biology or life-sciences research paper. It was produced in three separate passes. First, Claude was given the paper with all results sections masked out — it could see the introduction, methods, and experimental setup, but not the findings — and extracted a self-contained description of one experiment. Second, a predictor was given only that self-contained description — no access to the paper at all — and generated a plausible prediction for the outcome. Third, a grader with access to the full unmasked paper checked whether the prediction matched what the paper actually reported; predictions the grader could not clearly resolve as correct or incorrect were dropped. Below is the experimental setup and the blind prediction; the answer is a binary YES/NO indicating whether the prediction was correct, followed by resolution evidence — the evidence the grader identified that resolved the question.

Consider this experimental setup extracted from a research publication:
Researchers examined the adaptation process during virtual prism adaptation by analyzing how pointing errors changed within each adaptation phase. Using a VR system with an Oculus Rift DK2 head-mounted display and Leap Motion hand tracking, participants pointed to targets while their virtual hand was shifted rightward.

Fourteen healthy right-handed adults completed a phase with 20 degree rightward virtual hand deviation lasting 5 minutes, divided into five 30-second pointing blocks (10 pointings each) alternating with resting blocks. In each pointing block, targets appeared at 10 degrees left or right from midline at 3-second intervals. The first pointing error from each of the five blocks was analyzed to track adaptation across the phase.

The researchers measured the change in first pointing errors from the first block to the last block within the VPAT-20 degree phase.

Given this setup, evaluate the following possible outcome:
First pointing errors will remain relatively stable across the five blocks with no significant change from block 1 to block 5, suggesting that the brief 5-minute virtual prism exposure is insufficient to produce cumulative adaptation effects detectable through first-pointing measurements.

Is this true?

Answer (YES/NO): NO